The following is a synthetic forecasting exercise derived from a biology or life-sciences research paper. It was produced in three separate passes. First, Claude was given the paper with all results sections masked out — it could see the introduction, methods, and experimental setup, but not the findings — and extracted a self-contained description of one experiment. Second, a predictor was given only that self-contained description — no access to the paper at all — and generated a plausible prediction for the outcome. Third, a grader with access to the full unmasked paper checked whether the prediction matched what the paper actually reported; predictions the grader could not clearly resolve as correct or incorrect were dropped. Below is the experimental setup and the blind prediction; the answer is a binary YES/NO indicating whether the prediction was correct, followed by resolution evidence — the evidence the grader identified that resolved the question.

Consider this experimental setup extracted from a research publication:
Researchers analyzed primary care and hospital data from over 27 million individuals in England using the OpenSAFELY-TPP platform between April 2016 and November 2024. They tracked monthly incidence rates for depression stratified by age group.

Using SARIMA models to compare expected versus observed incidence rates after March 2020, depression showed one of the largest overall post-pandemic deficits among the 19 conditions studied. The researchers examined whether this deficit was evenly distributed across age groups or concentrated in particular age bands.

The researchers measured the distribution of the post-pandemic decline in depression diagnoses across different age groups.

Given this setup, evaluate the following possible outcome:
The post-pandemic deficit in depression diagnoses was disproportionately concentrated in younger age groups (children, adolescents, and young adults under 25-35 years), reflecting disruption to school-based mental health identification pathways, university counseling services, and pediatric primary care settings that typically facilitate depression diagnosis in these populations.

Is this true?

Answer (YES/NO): NO